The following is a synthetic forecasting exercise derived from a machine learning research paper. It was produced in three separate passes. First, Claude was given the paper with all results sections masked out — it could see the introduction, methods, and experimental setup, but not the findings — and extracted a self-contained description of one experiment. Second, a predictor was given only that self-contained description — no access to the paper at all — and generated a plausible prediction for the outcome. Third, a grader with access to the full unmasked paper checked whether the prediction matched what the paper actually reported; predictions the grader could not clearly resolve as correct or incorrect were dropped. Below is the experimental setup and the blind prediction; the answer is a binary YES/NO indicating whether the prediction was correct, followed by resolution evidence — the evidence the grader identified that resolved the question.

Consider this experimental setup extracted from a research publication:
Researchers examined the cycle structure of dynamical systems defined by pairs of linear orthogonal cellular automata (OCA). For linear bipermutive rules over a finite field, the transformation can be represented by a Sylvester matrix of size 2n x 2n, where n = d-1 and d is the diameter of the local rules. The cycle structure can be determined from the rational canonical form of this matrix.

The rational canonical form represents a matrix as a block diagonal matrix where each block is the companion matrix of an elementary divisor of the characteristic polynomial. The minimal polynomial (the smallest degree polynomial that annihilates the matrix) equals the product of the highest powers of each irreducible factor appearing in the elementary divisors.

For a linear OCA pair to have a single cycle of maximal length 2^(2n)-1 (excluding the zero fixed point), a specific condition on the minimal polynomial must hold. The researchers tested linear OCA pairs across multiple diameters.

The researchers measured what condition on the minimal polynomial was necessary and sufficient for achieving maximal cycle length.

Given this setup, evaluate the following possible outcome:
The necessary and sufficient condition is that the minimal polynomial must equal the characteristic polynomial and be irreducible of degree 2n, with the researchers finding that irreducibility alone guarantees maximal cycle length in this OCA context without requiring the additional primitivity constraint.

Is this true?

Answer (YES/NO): NO